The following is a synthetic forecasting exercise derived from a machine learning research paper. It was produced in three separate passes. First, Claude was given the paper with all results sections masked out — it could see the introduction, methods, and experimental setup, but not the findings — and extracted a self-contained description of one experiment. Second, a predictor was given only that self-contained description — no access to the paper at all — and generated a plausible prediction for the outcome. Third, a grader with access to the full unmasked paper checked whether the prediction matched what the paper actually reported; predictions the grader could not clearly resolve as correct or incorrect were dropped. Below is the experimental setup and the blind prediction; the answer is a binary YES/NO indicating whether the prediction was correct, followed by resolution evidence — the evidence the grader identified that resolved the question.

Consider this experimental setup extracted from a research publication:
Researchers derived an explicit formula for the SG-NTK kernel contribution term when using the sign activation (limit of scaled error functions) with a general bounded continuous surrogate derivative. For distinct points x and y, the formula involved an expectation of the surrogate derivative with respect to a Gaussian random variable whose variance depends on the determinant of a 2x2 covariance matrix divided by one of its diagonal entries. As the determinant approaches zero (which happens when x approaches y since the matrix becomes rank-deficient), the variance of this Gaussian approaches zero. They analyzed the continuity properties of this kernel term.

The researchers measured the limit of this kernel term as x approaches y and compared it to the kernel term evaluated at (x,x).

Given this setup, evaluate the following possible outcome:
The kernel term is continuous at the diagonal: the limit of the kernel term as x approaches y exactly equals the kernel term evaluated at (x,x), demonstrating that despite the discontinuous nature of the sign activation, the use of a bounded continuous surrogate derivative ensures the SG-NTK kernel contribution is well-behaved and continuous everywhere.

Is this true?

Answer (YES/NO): YES